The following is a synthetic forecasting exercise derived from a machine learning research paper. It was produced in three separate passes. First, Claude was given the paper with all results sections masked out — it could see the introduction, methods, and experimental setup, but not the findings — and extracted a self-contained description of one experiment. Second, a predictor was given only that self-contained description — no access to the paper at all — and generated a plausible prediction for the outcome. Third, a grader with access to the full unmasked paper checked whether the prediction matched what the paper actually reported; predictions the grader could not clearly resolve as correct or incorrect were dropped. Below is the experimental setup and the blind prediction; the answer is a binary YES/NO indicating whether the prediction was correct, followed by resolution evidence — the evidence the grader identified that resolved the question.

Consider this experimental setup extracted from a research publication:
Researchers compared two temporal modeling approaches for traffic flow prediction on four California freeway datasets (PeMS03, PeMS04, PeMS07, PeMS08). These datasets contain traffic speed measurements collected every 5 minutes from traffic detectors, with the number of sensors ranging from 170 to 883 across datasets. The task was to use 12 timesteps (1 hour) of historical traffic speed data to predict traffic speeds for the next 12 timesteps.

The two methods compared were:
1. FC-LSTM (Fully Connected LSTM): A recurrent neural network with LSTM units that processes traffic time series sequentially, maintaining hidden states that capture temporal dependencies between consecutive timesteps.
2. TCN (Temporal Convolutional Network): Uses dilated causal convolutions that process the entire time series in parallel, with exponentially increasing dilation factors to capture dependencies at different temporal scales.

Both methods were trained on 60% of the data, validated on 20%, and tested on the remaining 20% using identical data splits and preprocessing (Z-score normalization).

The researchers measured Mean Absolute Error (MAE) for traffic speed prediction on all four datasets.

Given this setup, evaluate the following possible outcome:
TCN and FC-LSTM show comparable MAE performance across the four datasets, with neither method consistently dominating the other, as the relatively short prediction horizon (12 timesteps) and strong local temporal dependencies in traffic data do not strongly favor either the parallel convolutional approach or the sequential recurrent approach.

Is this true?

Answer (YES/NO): NO